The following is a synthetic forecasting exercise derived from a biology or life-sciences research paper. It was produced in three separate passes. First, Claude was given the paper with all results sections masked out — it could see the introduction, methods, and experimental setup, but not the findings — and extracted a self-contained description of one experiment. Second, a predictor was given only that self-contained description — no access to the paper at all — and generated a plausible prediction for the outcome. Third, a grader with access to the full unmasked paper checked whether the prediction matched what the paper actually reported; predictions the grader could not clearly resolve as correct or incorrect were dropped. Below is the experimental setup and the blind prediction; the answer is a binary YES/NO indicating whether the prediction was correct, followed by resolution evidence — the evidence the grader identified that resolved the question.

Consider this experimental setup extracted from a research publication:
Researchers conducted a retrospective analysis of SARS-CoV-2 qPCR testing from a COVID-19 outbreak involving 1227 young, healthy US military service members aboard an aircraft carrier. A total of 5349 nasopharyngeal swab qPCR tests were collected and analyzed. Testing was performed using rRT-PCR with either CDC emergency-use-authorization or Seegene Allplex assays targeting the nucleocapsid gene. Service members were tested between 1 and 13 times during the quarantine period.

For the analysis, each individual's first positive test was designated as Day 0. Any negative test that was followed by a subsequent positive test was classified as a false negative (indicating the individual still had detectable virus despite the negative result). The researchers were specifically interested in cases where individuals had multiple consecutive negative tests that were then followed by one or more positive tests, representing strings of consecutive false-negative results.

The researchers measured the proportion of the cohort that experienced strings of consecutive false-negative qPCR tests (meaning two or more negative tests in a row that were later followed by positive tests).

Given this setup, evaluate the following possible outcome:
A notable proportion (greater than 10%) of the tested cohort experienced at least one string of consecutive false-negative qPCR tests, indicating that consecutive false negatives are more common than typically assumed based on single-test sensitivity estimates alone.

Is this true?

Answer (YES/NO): NO